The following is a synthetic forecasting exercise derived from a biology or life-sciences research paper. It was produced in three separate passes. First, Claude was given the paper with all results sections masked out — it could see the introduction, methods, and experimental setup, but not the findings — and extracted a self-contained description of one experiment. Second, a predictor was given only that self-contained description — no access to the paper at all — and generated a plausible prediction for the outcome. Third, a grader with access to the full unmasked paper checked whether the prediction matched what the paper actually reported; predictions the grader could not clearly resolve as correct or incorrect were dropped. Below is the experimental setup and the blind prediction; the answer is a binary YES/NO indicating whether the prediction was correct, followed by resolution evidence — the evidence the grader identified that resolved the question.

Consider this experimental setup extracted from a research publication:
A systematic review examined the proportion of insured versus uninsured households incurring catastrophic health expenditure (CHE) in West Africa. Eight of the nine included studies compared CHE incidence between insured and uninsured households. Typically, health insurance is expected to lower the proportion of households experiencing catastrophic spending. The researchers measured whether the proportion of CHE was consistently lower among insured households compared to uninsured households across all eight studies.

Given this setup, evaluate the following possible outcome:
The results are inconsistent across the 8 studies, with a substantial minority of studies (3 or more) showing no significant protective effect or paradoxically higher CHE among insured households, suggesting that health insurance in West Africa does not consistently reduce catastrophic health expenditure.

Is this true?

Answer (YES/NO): NO